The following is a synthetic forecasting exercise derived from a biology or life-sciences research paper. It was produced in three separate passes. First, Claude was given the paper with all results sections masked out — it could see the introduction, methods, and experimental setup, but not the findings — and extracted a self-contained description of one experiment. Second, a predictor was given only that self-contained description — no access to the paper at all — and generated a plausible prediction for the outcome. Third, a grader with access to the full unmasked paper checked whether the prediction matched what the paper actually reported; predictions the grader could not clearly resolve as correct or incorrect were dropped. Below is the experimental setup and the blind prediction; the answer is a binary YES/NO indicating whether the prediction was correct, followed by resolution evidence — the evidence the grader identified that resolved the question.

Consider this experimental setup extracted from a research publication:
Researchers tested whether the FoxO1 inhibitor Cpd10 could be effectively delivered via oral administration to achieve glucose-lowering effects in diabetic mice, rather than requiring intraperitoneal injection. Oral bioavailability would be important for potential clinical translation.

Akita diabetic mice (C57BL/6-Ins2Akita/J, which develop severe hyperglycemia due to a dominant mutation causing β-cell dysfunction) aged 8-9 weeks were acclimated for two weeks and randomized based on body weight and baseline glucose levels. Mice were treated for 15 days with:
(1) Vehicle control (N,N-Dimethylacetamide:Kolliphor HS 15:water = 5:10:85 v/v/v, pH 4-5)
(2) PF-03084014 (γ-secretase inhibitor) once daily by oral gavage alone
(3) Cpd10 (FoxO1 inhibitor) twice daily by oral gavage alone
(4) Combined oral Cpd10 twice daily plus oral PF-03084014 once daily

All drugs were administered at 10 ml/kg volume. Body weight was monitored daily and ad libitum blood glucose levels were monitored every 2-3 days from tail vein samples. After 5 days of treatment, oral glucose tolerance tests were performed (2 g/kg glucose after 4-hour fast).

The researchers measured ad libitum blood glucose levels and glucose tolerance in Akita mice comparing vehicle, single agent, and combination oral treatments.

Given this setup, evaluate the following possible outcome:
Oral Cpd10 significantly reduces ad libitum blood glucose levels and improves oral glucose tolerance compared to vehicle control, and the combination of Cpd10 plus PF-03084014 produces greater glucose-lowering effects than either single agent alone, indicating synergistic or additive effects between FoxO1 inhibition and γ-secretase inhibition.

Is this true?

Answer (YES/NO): NO